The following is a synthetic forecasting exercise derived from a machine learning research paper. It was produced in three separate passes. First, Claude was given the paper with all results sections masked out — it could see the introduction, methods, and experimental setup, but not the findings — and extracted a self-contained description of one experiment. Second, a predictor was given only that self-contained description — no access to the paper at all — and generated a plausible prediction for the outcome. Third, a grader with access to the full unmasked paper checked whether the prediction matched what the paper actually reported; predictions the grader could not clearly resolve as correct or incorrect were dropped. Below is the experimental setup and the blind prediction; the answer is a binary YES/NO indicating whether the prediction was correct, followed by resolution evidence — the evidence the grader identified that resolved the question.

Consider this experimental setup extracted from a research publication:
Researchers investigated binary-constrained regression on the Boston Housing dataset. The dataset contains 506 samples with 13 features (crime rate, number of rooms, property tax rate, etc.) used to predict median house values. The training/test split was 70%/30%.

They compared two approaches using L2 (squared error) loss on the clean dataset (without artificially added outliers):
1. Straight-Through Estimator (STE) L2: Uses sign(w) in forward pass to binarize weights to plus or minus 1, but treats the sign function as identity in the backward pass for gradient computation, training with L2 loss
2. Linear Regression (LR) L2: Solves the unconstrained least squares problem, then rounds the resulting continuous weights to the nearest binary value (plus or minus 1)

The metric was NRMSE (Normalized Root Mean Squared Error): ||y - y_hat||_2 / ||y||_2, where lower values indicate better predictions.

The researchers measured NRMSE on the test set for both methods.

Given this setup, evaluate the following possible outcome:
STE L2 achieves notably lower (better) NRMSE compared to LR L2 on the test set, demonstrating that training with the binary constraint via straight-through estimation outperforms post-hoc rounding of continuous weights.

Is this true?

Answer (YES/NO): NO